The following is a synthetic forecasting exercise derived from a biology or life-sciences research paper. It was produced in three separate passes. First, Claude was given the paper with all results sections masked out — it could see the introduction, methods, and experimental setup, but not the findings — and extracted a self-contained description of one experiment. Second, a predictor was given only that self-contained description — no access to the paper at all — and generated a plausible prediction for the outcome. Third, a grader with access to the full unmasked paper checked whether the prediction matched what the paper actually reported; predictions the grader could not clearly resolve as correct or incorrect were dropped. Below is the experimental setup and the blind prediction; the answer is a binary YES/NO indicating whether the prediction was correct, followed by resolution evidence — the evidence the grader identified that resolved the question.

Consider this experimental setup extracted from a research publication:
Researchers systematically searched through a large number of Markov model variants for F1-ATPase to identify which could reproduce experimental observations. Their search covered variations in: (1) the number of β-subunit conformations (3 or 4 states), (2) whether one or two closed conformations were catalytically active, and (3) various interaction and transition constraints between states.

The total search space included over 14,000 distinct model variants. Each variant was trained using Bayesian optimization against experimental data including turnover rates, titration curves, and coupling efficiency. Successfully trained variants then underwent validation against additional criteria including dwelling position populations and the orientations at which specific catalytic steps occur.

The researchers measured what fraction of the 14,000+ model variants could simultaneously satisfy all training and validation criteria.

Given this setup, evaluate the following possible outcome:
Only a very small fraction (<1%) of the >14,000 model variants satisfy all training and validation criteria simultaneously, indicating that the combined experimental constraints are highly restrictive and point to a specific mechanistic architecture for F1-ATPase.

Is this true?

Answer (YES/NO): YES